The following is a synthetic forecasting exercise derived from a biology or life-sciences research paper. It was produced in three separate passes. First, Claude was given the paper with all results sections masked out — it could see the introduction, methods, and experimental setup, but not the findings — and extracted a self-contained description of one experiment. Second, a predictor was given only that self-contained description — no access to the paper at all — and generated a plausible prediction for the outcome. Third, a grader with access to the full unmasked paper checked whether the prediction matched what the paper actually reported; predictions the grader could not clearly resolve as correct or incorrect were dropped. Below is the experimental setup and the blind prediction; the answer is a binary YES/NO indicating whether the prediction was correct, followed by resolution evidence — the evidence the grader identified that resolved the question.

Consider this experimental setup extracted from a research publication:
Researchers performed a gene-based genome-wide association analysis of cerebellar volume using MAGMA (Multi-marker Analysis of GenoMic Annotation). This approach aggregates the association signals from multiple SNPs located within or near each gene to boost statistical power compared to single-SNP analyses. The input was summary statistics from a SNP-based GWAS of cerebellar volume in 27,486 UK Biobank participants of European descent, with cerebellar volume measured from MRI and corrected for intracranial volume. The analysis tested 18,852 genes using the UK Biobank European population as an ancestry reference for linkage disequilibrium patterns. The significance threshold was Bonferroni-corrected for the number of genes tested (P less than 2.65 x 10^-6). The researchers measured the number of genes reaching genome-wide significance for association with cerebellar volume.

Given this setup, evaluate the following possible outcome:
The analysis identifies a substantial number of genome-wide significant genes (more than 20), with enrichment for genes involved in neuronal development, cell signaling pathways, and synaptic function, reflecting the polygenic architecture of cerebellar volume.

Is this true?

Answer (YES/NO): NO